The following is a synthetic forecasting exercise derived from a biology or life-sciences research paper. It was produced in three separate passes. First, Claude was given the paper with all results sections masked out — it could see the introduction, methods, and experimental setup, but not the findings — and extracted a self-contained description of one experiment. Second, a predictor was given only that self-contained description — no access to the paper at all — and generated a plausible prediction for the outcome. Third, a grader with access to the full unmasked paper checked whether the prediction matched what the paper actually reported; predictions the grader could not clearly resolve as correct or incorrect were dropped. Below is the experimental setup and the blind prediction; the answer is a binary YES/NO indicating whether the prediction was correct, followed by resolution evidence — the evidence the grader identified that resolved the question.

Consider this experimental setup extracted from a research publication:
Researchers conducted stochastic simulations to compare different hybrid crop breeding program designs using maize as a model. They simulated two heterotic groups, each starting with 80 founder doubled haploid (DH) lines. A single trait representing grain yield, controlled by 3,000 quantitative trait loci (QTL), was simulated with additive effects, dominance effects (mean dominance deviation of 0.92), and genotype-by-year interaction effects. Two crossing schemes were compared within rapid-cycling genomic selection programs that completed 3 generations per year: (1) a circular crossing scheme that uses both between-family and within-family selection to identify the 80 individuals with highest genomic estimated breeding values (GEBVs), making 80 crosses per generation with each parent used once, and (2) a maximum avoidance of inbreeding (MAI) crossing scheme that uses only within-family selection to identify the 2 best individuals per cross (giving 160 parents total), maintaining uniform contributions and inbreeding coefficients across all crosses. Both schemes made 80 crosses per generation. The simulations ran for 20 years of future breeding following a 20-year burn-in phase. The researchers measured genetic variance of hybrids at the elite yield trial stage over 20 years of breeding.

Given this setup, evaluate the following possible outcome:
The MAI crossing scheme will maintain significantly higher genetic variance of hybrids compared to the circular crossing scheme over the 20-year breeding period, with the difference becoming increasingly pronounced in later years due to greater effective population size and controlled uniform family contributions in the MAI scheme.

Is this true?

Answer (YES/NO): YES